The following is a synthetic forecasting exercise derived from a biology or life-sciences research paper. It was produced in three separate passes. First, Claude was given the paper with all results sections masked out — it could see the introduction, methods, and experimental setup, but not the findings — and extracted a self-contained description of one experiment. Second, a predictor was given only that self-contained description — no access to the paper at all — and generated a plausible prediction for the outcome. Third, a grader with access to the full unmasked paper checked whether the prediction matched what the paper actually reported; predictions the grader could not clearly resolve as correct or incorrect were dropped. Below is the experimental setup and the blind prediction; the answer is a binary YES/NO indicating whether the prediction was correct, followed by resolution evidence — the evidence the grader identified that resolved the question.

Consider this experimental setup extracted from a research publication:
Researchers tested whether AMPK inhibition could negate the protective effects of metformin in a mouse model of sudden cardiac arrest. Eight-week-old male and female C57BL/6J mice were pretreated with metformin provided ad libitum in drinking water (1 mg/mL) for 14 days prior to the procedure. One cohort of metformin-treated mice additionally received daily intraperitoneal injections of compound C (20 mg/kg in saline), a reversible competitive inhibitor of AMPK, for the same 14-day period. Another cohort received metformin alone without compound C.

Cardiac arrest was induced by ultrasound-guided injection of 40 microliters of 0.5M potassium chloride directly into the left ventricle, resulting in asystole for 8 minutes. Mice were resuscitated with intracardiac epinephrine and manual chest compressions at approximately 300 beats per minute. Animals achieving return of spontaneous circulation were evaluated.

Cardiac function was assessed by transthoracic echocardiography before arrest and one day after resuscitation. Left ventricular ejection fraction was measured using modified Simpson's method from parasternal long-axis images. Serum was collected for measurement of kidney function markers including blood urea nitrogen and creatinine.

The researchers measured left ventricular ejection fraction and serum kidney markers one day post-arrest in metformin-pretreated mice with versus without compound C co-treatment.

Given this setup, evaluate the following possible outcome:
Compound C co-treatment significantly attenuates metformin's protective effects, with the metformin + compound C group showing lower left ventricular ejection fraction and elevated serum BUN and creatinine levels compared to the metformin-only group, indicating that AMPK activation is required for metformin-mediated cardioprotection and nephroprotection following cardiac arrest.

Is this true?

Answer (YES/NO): NO